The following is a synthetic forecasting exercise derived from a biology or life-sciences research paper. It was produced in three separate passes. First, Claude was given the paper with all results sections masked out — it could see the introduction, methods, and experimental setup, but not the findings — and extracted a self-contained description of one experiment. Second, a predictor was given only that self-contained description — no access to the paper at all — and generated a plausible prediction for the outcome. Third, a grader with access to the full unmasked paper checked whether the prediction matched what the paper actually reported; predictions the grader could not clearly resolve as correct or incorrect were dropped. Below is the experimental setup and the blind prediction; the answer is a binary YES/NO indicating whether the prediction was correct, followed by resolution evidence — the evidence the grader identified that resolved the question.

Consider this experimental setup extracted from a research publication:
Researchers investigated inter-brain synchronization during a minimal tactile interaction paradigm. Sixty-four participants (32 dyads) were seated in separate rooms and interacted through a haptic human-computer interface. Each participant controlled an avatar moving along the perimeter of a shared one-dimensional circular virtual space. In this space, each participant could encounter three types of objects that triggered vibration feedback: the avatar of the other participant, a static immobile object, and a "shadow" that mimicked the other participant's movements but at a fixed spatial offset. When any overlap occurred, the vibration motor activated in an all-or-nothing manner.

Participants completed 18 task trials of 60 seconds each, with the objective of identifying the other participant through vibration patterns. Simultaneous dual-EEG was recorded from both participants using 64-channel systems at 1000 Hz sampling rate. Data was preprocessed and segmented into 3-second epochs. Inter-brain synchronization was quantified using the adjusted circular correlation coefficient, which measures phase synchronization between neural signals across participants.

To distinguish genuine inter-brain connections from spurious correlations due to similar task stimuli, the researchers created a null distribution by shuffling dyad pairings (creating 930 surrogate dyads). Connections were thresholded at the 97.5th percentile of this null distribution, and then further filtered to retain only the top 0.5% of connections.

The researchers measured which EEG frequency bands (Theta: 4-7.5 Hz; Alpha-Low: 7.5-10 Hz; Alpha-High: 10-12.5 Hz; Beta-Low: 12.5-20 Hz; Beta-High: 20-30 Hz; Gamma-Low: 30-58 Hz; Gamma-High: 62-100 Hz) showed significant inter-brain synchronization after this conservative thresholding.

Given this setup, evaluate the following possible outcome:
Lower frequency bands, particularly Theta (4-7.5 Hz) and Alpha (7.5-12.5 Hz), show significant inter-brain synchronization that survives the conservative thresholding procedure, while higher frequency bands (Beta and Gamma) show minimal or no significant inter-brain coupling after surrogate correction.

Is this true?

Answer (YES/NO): NO